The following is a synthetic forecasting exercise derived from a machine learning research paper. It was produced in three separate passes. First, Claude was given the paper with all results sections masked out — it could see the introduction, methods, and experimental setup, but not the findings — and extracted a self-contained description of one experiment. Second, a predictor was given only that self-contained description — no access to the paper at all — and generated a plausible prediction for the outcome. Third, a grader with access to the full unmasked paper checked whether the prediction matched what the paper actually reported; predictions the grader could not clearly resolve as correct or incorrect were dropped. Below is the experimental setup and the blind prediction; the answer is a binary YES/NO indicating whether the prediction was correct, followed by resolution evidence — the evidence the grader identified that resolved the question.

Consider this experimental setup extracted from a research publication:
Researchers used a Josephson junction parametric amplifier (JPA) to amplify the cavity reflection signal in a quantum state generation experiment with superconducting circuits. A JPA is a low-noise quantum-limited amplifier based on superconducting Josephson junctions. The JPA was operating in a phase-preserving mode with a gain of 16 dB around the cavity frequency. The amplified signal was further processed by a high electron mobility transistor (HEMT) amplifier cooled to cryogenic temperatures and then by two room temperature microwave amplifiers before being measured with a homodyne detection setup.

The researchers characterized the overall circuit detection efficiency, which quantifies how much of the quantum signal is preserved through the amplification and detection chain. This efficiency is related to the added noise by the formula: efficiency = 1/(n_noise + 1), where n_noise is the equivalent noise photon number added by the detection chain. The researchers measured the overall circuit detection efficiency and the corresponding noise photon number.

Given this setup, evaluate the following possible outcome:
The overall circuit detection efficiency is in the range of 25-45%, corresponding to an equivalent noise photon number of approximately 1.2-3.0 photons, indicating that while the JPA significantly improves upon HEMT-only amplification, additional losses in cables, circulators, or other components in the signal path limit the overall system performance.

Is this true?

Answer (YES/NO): NO